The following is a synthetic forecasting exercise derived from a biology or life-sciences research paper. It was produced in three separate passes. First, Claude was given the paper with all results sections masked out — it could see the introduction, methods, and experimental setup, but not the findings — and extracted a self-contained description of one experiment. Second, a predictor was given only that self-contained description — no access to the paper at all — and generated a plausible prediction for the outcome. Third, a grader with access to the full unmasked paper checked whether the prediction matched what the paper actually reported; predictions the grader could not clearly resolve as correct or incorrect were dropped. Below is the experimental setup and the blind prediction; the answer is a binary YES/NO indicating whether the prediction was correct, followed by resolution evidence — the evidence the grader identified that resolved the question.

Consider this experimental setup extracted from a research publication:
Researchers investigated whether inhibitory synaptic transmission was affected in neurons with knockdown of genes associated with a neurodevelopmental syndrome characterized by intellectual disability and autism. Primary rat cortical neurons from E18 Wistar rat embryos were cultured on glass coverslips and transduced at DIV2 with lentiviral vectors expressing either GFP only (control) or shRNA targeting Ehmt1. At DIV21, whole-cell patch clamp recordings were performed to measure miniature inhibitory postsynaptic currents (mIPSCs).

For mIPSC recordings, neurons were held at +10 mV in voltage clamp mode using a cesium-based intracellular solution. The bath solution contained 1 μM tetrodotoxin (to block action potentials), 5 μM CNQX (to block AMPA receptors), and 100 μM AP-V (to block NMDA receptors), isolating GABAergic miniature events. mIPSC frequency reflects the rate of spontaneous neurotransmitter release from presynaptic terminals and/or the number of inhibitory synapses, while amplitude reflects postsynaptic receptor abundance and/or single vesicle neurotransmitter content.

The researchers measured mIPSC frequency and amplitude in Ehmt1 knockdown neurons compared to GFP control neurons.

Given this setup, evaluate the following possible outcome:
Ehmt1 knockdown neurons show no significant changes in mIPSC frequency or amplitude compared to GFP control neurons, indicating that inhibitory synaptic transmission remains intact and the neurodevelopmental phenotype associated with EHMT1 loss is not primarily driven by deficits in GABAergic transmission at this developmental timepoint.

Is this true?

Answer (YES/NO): NO